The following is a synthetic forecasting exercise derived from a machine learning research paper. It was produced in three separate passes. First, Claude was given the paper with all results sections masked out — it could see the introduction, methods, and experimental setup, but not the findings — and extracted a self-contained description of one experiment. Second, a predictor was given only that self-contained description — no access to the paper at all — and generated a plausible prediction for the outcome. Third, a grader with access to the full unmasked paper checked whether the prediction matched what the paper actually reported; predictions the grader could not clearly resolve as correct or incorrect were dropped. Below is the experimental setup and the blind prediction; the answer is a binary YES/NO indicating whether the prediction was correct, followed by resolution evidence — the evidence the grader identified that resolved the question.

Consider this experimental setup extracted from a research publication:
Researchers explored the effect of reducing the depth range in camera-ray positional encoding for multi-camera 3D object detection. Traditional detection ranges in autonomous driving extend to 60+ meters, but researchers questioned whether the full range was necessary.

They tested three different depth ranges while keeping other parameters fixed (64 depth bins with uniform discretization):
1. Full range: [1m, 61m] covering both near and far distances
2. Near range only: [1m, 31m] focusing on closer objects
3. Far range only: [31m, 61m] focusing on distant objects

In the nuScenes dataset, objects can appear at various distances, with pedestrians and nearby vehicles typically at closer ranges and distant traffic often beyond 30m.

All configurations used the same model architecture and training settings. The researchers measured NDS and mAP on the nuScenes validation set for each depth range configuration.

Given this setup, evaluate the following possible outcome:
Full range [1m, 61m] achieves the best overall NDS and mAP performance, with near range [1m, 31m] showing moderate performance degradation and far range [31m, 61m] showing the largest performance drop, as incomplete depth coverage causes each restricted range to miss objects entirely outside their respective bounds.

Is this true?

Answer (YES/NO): NO